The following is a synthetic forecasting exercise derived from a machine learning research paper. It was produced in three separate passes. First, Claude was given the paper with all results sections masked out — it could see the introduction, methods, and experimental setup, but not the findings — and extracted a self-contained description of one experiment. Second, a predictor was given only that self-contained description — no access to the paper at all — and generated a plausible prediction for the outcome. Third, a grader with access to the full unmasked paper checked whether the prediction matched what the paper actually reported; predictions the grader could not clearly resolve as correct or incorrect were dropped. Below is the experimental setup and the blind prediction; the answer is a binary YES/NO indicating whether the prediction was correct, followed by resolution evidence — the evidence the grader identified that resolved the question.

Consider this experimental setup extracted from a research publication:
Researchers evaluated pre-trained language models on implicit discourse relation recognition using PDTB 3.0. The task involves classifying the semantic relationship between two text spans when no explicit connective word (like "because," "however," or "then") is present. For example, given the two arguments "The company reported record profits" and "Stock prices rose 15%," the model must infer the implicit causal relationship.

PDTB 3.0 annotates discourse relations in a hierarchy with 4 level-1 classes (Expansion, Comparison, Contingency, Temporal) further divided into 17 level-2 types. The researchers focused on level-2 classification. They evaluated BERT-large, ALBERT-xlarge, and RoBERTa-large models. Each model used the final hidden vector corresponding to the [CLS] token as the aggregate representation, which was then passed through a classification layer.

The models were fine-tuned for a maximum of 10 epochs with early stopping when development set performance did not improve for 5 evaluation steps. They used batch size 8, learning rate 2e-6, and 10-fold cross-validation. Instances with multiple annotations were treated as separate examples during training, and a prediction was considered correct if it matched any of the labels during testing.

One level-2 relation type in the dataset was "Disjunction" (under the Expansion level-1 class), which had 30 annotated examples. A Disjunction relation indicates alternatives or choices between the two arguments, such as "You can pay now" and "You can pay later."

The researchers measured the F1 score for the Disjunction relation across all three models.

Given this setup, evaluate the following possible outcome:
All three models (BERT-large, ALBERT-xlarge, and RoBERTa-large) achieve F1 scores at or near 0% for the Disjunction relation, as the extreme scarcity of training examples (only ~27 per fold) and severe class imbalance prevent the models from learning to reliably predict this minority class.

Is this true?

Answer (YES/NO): YES